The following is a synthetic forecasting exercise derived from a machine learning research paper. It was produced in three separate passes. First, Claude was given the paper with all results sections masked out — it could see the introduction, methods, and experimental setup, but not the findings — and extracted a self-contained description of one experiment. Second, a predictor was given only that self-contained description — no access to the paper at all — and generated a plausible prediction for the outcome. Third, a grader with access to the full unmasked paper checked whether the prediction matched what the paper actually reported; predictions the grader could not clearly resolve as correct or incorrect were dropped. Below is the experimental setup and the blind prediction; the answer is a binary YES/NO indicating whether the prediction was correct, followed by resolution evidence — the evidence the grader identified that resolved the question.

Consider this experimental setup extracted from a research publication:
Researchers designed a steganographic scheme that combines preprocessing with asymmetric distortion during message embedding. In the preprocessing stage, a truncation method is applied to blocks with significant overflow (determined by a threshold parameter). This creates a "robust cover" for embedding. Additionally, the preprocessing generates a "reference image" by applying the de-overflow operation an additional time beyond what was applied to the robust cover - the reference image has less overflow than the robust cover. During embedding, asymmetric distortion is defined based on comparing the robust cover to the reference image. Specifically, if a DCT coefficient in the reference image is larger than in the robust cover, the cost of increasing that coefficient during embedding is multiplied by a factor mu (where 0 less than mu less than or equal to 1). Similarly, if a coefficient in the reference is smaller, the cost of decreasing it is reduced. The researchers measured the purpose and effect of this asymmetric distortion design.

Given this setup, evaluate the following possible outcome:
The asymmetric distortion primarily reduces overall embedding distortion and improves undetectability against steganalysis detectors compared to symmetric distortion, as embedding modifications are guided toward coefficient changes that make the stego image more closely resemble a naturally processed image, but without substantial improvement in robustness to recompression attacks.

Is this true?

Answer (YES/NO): NO